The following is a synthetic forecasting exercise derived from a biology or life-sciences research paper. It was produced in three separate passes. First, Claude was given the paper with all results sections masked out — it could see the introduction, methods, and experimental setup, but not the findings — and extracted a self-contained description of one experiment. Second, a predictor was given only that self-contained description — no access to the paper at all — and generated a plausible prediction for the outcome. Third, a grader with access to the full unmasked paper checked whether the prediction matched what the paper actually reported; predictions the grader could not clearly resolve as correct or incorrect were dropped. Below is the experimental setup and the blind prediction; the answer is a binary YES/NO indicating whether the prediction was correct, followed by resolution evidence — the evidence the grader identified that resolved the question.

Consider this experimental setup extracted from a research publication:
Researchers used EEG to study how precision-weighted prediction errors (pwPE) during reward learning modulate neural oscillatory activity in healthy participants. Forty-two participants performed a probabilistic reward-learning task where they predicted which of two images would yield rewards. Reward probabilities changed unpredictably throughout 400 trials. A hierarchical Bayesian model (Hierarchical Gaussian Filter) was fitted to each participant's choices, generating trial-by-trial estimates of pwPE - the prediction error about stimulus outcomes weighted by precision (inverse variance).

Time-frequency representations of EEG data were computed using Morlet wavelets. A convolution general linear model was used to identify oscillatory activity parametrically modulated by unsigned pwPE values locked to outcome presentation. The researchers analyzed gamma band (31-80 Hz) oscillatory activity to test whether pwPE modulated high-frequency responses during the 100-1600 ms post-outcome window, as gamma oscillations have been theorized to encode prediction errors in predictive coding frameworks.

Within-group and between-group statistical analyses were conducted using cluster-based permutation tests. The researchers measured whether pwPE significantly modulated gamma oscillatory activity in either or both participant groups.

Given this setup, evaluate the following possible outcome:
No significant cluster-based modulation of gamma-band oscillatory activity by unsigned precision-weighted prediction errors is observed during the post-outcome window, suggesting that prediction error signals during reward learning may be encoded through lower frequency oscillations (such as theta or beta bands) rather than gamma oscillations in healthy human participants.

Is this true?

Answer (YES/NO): YES